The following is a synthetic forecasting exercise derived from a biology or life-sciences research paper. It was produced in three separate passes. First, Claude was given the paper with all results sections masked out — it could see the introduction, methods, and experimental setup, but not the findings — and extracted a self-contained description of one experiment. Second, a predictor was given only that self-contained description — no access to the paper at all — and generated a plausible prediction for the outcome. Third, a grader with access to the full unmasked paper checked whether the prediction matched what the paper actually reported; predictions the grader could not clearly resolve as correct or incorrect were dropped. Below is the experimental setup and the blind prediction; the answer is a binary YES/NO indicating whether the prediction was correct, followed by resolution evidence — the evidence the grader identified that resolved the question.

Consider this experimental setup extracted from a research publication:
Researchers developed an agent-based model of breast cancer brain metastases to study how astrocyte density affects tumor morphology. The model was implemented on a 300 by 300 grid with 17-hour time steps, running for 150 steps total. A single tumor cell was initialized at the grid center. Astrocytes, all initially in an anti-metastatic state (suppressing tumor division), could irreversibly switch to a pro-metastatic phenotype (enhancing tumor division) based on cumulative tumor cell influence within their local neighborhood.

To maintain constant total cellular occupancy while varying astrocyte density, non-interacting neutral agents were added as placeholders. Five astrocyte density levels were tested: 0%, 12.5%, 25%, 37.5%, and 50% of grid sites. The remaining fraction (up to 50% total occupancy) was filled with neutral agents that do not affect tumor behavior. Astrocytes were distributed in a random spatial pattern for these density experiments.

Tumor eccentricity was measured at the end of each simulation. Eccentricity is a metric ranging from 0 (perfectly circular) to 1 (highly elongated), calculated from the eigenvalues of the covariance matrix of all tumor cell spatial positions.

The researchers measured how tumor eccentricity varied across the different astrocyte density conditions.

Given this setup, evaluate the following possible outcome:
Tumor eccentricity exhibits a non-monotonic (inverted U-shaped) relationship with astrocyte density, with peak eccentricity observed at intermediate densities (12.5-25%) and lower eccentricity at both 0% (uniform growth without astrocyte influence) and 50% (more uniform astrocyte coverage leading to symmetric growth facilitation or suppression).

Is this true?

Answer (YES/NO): NO